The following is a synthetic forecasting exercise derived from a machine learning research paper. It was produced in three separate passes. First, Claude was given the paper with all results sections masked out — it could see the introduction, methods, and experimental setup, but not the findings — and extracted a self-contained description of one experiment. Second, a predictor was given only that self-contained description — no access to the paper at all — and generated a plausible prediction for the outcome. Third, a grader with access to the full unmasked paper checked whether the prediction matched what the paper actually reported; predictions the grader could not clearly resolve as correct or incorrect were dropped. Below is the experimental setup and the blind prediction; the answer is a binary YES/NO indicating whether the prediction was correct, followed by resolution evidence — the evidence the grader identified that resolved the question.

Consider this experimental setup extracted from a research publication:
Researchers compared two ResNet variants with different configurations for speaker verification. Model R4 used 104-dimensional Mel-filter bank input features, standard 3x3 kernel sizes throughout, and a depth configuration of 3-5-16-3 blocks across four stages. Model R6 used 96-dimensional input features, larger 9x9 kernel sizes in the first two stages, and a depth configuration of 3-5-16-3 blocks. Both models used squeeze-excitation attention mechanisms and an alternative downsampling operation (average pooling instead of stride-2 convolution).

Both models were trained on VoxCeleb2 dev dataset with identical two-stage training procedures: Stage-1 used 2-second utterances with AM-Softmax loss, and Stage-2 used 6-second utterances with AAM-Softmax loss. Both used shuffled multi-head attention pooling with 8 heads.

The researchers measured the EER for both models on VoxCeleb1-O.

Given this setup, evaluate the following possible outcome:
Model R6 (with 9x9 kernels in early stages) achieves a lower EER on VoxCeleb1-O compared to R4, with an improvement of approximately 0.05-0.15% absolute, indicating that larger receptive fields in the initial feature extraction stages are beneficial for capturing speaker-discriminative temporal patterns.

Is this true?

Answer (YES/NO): NO